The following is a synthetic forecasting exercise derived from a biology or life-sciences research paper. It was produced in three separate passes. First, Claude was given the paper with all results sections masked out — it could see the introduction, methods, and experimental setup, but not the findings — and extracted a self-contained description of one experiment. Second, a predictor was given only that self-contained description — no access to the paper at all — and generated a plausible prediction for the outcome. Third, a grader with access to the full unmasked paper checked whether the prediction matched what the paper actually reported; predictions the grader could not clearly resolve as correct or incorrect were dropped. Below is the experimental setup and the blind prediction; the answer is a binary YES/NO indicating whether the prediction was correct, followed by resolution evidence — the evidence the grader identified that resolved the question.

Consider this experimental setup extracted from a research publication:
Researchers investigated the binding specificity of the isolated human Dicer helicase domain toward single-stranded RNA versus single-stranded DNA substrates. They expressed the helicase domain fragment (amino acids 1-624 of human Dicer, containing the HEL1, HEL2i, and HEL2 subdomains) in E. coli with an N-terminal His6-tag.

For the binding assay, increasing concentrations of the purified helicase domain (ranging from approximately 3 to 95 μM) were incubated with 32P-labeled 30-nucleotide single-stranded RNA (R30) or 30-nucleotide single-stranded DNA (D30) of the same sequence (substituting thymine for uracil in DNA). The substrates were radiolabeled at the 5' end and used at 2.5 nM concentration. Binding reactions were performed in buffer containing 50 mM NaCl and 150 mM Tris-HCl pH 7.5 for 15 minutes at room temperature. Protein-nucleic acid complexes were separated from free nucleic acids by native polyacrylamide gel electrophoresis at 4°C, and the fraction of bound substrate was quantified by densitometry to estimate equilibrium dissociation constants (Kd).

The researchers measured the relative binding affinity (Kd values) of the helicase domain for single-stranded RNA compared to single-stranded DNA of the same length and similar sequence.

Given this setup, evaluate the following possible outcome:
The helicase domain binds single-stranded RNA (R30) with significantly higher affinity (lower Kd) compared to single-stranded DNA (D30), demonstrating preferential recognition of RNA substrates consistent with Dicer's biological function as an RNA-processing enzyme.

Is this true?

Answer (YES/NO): NO